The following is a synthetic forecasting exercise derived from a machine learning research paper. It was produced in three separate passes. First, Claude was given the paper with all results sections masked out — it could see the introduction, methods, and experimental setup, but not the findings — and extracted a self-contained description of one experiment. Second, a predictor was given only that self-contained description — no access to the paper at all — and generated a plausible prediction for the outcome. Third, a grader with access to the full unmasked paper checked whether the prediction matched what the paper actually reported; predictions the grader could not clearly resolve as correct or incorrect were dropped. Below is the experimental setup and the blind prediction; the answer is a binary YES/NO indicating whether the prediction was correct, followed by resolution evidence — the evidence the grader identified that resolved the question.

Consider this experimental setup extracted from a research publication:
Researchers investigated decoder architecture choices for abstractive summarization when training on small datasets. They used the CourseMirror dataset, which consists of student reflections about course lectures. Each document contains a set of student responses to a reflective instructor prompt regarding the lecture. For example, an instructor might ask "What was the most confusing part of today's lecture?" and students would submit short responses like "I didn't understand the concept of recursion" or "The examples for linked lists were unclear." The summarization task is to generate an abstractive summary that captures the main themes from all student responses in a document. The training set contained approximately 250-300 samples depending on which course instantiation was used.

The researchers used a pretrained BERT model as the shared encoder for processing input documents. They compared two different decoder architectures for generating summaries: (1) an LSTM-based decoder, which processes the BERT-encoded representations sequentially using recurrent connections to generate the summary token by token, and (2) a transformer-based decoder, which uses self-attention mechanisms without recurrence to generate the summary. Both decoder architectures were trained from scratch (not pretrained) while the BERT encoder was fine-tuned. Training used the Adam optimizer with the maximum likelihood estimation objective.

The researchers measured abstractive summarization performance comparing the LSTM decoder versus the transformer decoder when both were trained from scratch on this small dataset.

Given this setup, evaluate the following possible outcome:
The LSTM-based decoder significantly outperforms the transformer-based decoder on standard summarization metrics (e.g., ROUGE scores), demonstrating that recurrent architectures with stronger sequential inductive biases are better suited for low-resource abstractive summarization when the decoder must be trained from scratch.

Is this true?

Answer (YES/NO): YES